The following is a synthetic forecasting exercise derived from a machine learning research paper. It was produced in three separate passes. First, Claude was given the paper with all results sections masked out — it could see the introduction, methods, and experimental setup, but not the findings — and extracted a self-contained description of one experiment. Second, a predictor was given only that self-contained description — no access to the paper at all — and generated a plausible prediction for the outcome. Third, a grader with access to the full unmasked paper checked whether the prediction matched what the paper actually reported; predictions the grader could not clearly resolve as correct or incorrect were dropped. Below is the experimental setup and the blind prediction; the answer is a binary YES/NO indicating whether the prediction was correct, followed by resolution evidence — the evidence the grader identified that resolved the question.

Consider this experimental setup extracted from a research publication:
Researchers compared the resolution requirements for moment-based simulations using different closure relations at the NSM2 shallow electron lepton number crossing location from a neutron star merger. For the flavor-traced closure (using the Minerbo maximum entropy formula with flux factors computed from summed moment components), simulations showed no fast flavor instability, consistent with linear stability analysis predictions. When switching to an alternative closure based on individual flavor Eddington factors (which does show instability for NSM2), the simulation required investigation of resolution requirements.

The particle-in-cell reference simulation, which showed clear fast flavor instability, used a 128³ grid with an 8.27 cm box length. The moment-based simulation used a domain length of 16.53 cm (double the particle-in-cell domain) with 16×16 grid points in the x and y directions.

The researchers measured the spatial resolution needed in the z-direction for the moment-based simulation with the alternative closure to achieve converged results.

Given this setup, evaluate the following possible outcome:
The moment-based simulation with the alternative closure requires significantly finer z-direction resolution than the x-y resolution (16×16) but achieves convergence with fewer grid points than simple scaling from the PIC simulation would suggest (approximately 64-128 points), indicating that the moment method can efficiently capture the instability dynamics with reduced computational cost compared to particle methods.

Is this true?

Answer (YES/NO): NO